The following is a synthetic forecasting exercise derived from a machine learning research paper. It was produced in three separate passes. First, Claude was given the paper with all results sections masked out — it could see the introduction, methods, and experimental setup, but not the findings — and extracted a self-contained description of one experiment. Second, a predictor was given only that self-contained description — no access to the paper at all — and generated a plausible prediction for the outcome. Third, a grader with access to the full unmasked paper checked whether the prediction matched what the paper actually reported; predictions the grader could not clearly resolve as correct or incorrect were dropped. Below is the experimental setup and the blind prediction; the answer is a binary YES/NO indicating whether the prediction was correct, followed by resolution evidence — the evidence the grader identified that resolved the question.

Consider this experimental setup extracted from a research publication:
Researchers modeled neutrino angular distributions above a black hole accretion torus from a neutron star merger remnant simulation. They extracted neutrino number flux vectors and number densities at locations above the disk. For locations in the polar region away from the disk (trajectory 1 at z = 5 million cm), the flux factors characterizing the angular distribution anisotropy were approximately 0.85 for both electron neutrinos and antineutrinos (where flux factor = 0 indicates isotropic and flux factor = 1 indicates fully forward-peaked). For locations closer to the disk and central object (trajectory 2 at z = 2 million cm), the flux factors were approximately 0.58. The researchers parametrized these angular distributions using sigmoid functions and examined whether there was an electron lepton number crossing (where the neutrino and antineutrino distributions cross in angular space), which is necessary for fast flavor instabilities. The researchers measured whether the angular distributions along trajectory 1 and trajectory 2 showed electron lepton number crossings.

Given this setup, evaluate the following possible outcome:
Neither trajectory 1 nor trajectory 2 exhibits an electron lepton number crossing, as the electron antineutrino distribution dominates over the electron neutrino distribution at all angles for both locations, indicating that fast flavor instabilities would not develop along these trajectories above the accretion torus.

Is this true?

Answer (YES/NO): NO